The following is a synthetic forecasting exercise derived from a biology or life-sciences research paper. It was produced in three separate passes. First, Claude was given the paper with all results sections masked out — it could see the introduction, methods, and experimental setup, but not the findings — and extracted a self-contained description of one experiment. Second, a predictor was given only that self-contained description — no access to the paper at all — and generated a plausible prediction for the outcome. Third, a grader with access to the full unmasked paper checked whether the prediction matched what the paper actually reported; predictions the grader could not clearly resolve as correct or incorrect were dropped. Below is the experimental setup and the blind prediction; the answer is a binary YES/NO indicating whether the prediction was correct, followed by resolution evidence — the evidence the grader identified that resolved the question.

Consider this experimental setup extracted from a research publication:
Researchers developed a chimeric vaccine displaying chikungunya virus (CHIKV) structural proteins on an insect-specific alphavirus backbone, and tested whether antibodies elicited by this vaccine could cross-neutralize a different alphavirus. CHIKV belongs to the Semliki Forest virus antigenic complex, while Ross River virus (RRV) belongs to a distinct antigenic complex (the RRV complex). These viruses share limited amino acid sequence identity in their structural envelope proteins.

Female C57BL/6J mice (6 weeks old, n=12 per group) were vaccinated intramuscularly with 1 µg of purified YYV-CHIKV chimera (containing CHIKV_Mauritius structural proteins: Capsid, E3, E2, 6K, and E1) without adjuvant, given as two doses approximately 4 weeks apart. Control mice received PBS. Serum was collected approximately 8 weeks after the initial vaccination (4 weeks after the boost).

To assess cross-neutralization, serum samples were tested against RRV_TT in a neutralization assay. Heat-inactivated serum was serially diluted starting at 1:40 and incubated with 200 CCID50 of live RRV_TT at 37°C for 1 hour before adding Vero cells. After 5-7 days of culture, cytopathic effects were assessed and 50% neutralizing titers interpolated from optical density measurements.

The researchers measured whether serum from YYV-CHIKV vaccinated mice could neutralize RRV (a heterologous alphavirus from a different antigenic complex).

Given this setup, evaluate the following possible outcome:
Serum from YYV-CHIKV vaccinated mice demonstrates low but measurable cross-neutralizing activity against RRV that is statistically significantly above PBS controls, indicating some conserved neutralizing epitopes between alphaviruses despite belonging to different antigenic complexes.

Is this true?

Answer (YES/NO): NO